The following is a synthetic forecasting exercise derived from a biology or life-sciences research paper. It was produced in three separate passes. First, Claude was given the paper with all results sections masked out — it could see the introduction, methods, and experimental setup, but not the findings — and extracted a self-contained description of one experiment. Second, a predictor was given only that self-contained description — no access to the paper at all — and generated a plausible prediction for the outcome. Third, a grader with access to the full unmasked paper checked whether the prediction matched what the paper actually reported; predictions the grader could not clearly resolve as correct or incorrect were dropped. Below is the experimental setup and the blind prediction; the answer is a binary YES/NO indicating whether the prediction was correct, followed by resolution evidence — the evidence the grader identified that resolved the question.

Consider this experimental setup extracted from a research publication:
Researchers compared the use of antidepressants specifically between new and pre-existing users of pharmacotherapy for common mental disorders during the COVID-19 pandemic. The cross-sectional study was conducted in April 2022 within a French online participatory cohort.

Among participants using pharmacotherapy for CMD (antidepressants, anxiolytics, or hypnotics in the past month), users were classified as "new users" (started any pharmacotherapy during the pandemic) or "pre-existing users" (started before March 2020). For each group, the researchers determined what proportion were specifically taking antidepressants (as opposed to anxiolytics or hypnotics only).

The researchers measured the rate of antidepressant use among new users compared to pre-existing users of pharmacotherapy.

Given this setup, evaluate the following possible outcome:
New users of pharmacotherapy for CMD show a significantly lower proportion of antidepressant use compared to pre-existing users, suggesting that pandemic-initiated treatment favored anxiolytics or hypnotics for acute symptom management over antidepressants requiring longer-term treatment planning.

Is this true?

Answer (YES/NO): NO